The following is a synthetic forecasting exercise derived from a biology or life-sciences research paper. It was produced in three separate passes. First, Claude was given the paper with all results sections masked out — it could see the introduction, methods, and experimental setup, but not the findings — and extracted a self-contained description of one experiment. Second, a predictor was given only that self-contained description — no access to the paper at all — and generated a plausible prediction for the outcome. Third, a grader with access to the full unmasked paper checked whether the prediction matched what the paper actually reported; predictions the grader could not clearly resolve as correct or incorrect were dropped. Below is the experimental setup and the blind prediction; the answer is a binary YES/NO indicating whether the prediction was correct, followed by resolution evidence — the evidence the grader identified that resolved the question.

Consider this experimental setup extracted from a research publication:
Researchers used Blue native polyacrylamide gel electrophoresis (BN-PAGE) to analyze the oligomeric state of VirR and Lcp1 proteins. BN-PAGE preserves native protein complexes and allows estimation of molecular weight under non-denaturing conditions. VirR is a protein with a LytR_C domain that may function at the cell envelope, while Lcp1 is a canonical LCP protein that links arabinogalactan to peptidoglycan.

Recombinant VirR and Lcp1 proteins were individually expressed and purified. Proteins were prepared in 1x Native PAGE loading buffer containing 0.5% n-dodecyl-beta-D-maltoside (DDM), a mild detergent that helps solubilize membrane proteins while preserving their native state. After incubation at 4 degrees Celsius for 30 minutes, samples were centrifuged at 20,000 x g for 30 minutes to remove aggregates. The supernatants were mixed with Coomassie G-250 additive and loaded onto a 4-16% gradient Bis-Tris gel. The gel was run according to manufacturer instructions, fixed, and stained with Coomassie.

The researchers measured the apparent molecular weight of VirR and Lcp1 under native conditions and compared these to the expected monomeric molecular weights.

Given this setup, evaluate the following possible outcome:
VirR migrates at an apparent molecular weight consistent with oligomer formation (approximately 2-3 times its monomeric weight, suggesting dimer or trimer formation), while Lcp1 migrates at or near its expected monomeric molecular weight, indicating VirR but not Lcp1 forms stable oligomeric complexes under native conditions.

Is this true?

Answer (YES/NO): NO